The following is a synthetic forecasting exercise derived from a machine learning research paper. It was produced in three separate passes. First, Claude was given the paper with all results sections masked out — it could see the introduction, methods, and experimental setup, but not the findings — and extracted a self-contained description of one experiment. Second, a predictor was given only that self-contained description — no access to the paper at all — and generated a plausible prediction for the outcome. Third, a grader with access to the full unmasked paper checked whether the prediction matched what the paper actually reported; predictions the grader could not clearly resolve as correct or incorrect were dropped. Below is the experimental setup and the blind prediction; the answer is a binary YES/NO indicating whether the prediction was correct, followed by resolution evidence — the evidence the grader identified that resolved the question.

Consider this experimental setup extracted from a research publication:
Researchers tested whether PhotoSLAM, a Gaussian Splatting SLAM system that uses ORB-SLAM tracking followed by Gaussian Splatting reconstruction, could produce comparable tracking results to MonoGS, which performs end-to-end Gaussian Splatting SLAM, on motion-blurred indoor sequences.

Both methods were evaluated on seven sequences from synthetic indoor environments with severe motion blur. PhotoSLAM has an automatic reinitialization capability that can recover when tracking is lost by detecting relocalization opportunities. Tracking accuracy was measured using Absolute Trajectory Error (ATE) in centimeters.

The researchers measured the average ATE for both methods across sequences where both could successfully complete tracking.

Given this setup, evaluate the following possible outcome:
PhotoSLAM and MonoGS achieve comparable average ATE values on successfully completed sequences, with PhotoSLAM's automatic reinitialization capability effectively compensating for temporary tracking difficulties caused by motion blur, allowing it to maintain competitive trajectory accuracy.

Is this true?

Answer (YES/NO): NO